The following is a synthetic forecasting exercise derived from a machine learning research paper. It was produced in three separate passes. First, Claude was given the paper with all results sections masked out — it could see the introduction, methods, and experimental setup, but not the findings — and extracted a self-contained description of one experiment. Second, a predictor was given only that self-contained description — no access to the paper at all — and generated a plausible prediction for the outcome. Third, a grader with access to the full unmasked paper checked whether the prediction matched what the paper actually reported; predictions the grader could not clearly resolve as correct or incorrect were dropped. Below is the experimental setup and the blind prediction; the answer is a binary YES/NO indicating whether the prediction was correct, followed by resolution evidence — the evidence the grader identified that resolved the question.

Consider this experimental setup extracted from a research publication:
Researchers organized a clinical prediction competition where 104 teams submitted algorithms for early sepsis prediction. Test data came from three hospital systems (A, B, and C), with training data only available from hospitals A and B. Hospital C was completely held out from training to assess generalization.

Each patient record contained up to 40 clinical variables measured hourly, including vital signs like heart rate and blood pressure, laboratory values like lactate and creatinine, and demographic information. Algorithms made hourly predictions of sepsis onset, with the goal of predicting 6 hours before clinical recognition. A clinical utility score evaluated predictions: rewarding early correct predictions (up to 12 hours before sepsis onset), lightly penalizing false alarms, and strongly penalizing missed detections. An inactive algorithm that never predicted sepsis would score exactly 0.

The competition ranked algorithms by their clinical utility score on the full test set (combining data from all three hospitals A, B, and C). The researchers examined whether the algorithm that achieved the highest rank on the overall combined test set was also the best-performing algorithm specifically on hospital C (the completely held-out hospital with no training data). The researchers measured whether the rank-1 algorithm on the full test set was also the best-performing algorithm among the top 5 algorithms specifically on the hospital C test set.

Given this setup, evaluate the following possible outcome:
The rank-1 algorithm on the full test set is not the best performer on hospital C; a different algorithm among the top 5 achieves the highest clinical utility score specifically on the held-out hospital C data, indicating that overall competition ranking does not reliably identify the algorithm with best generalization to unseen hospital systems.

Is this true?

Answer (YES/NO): YES